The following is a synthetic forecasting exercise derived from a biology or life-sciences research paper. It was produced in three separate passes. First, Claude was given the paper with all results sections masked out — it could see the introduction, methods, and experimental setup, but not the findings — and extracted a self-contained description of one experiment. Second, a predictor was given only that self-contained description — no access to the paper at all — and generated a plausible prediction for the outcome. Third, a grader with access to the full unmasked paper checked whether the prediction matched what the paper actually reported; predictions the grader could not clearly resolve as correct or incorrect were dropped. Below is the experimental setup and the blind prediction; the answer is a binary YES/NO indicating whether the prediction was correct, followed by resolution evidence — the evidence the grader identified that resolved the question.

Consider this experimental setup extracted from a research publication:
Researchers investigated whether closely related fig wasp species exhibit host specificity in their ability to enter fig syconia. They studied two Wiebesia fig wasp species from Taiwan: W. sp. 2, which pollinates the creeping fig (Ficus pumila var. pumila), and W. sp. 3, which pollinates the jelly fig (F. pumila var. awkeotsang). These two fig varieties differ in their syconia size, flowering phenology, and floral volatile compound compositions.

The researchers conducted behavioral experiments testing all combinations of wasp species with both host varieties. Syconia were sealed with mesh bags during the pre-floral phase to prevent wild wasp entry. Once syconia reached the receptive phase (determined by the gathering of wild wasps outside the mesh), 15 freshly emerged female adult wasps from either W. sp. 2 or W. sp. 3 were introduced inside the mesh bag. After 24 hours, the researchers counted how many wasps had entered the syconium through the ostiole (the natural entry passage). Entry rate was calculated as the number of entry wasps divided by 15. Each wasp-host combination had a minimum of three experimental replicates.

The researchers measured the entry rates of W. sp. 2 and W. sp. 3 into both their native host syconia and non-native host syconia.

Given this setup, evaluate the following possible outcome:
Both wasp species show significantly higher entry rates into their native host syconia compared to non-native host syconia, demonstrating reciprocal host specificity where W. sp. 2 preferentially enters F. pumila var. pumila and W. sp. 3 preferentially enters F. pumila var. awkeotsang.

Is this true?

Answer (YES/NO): NO